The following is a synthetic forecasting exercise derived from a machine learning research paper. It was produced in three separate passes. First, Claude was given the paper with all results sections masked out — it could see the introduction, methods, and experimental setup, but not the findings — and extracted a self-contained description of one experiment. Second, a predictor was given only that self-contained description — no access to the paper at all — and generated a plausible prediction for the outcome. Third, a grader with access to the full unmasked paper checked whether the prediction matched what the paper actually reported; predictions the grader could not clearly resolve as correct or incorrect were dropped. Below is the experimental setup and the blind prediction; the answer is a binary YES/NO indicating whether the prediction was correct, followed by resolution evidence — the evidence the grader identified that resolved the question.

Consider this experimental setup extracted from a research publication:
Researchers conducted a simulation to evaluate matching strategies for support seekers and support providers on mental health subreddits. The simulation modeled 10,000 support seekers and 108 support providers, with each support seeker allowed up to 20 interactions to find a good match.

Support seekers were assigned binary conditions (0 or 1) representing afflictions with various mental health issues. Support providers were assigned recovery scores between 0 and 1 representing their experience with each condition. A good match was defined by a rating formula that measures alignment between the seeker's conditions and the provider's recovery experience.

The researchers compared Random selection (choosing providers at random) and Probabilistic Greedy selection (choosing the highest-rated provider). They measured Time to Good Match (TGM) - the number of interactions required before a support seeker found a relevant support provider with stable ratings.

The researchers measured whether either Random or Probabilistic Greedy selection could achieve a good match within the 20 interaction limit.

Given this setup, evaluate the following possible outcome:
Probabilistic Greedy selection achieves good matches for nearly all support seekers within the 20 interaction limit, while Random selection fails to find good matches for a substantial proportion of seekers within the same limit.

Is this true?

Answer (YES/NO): NO